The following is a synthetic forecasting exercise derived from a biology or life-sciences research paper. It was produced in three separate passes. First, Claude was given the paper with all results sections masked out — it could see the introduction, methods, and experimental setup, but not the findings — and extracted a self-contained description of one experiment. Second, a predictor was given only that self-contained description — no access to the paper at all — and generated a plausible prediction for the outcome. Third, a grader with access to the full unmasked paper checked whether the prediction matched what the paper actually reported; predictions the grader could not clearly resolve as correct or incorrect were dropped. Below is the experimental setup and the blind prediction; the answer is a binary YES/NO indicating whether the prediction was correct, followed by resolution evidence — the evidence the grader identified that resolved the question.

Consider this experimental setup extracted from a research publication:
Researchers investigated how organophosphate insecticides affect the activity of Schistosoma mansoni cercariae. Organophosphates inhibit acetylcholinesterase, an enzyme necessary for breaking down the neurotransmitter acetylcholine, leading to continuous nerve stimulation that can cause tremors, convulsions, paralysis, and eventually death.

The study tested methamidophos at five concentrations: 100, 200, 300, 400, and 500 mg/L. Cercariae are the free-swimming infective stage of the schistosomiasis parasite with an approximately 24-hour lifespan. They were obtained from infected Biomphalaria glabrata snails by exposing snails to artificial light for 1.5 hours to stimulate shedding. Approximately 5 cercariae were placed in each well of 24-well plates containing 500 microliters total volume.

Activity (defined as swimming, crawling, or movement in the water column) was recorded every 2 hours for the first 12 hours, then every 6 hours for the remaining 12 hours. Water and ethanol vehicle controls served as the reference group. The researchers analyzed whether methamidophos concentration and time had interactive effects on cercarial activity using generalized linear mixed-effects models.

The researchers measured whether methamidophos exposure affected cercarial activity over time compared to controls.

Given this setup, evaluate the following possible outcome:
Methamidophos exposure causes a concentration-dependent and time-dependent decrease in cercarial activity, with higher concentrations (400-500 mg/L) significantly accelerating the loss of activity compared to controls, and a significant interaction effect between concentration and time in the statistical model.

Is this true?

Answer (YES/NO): NO